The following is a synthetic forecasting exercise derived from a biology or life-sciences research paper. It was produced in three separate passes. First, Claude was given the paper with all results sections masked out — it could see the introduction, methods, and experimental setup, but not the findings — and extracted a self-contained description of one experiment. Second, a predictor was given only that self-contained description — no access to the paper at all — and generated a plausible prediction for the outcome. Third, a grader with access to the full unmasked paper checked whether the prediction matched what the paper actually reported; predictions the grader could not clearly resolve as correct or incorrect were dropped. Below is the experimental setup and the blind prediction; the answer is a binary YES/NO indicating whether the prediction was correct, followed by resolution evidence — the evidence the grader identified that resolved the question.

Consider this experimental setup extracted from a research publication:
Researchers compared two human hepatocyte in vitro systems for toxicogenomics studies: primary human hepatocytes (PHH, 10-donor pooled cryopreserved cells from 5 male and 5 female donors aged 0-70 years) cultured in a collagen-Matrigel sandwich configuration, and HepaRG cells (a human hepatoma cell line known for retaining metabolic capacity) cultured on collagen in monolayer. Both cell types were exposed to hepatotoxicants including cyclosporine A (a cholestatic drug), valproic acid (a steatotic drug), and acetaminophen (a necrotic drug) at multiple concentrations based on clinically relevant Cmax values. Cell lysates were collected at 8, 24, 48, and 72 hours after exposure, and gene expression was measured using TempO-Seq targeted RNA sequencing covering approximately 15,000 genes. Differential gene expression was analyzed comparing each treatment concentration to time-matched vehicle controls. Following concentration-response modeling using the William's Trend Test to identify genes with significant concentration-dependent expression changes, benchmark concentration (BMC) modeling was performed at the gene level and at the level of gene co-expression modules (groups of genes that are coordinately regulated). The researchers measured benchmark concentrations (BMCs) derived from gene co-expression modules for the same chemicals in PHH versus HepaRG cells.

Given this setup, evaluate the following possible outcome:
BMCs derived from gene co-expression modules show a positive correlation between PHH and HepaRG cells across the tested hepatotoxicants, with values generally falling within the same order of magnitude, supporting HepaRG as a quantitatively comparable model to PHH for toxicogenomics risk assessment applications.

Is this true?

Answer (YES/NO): NO